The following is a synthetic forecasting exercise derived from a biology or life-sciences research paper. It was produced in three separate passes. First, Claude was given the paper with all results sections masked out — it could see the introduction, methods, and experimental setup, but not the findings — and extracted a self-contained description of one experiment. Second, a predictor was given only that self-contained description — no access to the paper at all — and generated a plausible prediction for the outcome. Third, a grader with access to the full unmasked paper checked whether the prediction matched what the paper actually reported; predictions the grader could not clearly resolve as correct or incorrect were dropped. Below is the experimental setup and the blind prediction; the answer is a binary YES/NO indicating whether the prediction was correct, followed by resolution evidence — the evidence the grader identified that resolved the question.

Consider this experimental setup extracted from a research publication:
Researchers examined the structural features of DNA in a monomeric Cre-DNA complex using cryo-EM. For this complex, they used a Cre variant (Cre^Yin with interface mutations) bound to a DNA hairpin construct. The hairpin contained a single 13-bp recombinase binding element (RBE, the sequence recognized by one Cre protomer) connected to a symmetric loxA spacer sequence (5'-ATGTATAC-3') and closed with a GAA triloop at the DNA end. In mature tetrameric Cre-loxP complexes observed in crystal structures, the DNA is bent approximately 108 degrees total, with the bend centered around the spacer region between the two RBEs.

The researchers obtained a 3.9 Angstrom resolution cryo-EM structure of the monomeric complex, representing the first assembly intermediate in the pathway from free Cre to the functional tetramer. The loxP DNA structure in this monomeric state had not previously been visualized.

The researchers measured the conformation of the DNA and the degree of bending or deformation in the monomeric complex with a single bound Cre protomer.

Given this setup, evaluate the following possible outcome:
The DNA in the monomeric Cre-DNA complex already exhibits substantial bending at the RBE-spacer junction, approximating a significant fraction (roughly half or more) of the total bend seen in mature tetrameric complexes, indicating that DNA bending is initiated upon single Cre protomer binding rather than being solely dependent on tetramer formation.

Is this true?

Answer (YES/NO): NO